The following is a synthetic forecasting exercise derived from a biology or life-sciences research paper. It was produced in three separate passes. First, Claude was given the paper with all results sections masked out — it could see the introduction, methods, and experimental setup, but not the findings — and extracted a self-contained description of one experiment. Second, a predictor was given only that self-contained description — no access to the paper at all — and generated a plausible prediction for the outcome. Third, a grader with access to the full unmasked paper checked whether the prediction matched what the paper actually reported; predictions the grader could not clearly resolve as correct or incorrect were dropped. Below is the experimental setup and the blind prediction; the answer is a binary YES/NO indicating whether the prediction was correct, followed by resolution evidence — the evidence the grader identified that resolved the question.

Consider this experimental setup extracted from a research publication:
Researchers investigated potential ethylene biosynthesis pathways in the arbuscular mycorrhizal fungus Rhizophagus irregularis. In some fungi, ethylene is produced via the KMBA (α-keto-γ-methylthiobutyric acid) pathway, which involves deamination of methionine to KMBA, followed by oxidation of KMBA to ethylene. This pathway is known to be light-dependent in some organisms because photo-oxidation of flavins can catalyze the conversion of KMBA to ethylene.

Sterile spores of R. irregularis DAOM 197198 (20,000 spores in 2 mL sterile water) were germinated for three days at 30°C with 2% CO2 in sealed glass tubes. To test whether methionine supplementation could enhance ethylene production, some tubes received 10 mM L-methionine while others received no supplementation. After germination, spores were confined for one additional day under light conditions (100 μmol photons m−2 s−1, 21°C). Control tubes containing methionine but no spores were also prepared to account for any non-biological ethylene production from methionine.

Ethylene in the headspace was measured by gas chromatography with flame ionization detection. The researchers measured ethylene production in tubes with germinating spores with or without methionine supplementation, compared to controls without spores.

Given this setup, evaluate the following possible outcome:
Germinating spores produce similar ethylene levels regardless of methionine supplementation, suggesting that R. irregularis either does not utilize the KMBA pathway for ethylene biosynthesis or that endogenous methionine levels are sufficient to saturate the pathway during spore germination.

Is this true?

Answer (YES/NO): NO